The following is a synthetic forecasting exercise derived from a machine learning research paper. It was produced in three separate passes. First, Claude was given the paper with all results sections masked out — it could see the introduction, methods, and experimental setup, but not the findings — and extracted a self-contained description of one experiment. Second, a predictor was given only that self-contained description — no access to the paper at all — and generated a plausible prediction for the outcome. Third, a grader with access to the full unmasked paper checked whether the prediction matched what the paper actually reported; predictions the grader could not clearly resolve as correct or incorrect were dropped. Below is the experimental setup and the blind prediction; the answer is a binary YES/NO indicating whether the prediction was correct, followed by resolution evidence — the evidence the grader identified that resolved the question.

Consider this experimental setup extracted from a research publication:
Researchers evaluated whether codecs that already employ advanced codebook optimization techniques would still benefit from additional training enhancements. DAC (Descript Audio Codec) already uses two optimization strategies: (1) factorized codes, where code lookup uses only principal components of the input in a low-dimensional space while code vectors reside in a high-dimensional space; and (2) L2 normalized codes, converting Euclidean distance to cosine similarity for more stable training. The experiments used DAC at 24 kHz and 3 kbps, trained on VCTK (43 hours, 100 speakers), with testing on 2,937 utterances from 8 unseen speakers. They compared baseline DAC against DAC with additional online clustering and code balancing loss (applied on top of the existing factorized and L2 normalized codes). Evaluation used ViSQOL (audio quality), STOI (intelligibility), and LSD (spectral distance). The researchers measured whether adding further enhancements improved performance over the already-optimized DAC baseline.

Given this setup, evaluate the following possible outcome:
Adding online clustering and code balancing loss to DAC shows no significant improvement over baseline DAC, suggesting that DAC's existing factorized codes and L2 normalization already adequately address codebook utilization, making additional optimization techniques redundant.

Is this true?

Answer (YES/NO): NO